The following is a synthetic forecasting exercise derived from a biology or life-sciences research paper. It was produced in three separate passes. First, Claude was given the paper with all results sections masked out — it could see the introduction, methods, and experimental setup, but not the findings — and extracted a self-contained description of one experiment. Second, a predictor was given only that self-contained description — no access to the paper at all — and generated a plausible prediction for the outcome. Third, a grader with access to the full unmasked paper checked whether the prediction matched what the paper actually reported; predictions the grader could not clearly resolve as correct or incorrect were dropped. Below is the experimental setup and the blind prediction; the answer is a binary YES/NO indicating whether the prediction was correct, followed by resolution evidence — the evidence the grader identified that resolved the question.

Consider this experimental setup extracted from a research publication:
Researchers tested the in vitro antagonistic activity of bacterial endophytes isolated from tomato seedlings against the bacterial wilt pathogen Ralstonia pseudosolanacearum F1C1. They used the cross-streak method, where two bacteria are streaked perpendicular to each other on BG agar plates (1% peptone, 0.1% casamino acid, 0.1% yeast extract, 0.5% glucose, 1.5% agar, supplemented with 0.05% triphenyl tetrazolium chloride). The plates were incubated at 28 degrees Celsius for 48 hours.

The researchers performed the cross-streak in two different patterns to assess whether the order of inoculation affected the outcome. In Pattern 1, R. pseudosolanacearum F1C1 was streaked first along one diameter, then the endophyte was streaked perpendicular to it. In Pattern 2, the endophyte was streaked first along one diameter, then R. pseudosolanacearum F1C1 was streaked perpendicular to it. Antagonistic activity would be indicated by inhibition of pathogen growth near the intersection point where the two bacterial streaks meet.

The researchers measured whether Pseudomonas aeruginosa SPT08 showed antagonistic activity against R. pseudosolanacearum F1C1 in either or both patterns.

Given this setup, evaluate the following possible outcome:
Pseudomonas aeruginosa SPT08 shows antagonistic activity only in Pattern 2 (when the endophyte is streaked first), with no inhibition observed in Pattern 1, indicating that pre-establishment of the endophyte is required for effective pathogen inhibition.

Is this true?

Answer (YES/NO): NO